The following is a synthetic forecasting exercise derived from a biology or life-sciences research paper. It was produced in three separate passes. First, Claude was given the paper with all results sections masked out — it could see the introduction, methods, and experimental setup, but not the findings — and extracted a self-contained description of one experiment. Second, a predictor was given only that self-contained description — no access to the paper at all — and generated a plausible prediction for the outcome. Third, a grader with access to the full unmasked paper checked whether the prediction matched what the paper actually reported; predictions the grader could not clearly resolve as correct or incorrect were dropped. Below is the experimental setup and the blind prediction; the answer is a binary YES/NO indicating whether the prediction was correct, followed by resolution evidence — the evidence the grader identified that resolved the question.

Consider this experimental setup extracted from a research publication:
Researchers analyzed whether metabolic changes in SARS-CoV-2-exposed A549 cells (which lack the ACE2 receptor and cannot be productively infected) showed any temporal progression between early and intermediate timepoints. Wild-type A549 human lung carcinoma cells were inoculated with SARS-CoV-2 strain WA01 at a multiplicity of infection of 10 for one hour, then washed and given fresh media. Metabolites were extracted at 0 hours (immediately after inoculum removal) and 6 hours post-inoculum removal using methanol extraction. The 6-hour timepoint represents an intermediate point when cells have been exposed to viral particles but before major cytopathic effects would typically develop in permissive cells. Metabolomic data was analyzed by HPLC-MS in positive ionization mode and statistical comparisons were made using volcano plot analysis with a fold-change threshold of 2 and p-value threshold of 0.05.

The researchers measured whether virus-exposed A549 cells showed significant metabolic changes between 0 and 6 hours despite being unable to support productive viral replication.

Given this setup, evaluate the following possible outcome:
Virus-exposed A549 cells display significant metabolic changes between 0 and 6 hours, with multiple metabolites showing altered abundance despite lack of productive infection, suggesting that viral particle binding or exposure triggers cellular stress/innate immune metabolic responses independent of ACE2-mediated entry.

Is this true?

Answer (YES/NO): YES